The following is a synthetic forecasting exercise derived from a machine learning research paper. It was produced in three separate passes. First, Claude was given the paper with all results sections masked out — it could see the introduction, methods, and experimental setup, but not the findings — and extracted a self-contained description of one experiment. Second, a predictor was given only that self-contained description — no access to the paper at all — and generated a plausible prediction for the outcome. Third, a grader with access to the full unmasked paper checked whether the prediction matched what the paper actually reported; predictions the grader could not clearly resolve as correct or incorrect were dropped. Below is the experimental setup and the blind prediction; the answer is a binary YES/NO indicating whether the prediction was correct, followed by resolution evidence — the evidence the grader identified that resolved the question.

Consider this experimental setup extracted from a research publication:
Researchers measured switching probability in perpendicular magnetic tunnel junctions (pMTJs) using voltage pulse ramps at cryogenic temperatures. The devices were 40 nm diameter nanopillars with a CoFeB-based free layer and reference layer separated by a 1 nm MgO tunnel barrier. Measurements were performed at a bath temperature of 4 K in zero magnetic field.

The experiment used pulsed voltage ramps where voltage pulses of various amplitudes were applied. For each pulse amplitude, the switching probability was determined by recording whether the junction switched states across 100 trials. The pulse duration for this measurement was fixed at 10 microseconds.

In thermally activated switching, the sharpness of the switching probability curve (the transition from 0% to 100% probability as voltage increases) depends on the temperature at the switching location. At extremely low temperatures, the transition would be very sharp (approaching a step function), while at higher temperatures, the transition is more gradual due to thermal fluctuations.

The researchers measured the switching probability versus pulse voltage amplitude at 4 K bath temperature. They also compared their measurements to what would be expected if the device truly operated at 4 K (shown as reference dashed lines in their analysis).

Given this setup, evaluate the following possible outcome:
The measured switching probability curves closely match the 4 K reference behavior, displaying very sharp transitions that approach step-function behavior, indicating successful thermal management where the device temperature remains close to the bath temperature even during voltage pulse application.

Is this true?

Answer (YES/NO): NO